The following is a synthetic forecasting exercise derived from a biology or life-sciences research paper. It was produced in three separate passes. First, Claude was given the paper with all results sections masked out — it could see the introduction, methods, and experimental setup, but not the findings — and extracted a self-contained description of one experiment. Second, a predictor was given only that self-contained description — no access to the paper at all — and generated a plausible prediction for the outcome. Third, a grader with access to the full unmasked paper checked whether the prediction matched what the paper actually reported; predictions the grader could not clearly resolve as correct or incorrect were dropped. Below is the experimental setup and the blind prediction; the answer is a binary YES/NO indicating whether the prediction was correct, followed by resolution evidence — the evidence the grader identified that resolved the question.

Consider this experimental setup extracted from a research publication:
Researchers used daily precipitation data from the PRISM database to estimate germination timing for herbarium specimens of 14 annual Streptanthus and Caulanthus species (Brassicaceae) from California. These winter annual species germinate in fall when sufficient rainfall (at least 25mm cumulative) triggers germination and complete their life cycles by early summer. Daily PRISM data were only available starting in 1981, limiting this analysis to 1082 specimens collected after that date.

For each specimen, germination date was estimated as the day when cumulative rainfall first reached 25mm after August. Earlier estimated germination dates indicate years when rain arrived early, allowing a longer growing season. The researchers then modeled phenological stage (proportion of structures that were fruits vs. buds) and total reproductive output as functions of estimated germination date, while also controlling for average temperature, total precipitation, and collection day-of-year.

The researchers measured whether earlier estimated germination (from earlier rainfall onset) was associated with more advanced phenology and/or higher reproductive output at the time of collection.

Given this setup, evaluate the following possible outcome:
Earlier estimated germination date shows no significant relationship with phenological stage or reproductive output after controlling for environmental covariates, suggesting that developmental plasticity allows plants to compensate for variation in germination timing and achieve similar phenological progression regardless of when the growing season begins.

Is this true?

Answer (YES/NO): NO